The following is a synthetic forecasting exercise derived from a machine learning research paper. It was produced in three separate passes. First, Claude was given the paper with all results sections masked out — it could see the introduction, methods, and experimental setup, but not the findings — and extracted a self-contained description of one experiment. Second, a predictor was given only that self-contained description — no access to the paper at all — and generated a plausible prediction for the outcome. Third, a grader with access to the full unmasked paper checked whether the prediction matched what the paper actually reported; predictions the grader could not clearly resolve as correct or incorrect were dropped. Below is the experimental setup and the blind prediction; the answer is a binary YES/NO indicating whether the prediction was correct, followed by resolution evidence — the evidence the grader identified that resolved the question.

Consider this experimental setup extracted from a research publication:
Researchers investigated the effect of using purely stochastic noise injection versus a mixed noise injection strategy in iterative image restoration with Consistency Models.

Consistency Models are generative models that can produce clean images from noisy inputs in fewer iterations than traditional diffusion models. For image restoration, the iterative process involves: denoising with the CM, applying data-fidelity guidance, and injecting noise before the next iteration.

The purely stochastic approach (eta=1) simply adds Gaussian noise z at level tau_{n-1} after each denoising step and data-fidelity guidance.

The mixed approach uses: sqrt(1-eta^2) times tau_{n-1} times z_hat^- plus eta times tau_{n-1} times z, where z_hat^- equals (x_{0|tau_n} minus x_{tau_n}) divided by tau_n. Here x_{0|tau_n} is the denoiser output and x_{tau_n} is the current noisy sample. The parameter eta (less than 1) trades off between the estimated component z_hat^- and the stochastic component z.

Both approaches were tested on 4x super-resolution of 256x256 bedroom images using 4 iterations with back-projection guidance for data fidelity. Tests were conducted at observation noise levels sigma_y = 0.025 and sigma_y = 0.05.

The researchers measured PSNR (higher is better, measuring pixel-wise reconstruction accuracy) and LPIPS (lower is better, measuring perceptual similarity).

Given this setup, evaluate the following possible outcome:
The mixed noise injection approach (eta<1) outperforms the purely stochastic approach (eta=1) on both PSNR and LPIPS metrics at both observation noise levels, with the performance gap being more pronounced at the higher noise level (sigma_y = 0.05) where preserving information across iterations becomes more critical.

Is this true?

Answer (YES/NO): NO